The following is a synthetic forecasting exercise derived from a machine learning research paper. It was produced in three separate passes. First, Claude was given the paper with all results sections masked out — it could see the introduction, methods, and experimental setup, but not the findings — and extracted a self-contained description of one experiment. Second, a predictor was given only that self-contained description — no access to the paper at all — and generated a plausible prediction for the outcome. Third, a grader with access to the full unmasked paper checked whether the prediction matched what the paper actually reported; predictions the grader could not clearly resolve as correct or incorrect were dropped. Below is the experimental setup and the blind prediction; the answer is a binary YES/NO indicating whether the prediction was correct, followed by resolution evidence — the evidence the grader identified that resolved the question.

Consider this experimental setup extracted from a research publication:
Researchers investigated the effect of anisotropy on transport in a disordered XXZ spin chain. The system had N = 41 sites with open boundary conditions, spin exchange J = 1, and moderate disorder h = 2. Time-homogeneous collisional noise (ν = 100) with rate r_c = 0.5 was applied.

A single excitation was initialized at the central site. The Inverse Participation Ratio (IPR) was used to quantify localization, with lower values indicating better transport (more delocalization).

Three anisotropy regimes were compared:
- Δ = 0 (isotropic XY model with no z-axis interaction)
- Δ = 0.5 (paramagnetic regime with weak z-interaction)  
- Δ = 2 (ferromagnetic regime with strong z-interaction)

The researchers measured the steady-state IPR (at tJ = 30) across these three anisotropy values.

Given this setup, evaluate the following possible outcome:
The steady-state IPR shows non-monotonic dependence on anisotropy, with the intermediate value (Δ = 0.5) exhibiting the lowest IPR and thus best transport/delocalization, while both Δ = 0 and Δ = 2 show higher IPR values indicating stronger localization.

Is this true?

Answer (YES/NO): NO